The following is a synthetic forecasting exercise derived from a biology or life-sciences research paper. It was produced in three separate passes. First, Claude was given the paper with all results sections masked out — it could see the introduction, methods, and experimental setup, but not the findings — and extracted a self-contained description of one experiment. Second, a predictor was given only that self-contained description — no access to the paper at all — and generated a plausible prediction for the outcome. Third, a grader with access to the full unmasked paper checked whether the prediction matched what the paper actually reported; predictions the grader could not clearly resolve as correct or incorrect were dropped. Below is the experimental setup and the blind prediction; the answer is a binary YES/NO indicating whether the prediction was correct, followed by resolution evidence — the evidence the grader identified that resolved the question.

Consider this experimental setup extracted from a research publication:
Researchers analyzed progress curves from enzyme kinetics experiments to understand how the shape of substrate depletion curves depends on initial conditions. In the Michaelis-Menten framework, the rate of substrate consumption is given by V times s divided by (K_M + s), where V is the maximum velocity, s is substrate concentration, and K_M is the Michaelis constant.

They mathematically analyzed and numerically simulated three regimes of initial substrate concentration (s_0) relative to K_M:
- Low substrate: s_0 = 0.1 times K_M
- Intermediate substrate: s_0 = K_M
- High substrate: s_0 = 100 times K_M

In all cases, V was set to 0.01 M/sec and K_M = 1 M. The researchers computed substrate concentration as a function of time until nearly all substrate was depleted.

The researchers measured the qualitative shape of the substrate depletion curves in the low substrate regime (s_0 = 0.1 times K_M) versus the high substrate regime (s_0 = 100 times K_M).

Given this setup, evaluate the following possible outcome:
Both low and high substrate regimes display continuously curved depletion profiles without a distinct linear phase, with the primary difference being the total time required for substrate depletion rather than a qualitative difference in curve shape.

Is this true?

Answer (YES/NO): NO